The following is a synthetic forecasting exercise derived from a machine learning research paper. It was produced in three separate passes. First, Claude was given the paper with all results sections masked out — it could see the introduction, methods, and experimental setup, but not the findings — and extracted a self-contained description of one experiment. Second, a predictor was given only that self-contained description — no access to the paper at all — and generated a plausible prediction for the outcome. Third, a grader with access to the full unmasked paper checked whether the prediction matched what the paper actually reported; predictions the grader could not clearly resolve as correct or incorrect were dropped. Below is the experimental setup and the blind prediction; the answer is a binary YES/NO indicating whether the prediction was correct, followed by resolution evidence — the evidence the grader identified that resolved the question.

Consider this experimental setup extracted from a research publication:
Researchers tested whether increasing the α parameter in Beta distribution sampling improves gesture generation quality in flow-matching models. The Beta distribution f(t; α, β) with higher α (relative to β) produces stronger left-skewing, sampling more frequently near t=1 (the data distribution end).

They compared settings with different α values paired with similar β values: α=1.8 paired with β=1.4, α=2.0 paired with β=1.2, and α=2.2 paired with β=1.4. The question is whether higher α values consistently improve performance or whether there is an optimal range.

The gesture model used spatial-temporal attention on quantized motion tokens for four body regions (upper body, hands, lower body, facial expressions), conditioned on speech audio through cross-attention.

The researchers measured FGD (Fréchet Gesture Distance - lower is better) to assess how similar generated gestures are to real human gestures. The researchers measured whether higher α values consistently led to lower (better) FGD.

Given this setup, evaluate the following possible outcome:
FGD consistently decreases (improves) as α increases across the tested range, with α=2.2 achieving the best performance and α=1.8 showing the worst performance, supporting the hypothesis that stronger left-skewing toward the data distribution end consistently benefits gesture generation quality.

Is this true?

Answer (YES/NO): NO